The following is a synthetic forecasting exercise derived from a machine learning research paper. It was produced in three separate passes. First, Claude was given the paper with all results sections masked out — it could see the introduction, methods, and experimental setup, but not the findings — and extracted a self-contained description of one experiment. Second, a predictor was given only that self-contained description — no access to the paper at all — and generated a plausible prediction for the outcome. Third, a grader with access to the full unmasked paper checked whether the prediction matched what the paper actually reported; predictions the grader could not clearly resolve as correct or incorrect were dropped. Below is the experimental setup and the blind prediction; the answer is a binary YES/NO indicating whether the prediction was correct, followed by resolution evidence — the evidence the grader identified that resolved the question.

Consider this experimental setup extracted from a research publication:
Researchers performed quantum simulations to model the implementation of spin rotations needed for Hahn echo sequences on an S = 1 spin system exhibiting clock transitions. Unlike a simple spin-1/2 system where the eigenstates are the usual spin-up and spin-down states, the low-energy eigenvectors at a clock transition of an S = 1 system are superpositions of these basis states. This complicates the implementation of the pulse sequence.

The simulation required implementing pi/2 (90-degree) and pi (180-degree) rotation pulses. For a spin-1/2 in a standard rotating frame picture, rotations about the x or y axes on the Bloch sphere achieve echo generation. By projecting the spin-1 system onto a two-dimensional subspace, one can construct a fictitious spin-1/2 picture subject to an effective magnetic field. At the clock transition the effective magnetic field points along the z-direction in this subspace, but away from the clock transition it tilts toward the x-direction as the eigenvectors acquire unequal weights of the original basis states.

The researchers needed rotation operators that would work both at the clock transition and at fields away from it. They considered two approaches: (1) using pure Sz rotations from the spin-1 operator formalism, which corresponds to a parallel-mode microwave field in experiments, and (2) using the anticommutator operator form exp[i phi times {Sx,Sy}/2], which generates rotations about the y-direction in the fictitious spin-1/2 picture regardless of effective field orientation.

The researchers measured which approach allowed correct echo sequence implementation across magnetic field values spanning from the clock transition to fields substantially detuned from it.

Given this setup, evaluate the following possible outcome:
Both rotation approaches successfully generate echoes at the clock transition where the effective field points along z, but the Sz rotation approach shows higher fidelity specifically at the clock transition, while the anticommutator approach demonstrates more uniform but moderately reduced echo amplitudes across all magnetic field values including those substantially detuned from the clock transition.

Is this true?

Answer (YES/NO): NO